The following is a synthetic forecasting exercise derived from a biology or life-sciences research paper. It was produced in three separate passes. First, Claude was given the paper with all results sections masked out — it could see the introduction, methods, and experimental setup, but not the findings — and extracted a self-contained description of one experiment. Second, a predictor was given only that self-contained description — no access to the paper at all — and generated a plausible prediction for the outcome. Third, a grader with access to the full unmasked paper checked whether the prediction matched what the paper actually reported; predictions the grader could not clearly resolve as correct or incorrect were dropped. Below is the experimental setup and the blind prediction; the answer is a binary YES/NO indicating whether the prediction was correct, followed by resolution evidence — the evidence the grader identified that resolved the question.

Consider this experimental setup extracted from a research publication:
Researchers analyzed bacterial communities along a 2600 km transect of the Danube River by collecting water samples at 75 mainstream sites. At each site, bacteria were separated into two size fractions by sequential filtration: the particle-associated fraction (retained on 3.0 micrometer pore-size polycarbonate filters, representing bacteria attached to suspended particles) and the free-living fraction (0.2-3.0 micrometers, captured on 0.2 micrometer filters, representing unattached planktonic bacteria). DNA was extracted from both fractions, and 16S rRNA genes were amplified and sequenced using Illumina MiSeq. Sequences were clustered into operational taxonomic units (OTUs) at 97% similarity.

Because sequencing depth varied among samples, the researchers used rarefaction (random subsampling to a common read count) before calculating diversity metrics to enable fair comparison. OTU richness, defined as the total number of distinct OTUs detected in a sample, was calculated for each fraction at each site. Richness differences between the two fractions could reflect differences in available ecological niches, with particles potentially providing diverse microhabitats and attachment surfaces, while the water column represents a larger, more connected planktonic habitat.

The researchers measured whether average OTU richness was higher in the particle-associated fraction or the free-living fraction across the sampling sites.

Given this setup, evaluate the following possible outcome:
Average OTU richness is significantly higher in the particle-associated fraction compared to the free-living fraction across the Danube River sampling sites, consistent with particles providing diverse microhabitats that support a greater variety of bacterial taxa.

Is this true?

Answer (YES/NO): YES